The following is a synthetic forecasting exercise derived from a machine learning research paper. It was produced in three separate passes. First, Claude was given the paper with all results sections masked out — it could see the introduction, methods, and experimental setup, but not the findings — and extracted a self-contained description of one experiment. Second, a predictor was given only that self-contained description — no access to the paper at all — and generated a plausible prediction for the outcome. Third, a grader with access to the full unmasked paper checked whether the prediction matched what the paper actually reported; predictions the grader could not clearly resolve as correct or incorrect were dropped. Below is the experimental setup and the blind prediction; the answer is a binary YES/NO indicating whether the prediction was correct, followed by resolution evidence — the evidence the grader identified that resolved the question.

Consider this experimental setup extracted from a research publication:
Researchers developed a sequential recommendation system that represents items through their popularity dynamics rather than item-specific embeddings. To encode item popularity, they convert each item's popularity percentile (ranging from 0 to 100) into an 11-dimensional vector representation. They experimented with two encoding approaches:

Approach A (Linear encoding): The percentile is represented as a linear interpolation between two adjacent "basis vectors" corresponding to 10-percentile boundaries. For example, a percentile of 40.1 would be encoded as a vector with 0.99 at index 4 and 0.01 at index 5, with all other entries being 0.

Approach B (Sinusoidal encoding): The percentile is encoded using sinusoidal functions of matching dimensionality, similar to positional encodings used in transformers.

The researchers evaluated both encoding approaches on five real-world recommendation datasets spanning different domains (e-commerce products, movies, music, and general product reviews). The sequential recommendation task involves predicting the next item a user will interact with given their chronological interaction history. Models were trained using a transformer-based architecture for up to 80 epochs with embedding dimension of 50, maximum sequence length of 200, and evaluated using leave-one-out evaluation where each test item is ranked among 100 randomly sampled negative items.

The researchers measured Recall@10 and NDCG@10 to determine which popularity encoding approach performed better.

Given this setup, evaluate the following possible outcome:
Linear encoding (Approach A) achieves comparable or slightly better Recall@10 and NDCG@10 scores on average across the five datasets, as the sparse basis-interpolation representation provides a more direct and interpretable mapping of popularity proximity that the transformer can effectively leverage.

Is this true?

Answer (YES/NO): YES